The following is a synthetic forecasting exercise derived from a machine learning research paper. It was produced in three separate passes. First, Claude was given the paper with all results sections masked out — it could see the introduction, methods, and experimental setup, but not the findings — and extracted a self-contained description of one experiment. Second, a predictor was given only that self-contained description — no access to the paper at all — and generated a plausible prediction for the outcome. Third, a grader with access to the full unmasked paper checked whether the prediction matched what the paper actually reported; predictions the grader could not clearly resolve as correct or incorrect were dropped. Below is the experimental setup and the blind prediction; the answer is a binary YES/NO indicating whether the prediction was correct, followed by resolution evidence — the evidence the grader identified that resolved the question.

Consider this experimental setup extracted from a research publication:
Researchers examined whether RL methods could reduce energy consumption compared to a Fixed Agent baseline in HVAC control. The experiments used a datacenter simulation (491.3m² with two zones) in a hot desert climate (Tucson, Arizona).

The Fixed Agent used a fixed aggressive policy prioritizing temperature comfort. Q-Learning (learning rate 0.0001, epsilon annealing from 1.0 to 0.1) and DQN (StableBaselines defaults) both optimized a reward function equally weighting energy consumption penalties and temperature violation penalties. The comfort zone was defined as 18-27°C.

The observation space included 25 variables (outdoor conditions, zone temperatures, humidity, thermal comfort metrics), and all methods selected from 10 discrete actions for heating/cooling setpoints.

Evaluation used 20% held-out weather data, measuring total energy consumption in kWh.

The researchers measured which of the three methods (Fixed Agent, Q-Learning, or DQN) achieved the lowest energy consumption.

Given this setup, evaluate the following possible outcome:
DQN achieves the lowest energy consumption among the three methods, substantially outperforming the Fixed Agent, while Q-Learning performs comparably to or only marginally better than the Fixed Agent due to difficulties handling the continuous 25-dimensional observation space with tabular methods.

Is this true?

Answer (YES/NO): NO